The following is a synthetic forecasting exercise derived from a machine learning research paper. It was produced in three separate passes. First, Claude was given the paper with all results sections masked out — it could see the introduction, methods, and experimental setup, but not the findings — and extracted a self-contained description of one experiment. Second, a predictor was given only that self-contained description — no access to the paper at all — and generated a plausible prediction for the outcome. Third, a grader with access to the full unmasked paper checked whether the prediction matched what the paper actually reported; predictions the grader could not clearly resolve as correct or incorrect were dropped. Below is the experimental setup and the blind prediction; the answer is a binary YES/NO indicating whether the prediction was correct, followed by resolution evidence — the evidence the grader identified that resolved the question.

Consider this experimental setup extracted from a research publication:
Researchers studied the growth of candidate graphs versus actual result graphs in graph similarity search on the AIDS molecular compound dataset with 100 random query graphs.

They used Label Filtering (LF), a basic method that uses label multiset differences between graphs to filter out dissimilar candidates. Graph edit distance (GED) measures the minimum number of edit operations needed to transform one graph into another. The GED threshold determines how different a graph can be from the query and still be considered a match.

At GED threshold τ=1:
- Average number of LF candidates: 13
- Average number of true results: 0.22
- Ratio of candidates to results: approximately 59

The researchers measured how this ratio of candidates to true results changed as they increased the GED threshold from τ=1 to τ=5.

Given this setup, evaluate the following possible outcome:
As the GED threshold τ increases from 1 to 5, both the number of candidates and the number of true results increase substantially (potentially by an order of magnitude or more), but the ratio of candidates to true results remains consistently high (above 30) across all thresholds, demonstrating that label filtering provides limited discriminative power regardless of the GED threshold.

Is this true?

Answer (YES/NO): YES